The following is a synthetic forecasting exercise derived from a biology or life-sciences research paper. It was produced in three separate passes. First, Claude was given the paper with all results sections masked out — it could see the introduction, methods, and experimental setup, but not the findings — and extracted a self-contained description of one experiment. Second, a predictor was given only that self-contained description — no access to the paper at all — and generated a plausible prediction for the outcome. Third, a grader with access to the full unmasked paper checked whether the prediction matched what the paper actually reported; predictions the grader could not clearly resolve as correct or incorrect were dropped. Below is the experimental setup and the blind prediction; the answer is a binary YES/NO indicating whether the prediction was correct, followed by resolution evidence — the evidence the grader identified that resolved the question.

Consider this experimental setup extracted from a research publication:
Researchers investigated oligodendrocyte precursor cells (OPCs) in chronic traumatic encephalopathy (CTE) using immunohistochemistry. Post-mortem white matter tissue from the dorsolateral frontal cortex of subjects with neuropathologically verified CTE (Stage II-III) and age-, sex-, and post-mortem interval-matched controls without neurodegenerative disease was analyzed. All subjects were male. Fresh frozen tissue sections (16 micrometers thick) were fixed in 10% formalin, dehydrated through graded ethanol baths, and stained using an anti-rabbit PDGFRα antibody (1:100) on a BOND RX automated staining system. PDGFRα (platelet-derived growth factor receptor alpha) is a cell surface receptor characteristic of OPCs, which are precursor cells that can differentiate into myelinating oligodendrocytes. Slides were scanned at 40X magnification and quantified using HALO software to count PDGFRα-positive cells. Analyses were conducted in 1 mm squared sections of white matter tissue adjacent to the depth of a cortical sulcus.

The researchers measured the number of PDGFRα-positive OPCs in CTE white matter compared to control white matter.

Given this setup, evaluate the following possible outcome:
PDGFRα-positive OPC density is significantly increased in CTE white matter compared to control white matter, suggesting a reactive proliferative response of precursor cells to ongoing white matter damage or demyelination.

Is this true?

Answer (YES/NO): NO